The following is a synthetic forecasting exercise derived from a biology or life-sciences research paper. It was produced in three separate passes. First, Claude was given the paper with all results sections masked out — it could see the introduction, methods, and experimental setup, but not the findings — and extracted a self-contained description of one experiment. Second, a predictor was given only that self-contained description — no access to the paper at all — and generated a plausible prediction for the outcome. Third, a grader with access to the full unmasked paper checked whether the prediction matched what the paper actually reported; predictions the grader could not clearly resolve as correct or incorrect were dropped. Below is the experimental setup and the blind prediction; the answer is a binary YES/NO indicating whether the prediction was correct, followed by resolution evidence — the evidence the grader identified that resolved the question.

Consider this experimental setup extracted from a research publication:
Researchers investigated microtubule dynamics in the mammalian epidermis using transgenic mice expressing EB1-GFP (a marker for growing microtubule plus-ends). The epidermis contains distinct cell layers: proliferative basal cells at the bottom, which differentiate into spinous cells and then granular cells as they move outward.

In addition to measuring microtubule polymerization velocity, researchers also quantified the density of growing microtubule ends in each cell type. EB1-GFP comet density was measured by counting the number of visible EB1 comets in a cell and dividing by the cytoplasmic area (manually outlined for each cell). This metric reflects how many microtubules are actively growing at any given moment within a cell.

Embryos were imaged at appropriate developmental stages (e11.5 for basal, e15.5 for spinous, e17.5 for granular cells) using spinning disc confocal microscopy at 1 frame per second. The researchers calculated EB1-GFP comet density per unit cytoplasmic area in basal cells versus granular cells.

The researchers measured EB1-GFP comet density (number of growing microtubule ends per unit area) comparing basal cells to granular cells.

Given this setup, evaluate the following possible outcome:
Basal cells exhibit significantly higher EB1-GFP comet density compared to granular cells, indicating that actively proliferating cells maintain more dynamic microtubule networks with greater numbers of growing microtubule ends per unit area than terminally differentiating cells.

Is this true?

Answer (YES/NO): NO